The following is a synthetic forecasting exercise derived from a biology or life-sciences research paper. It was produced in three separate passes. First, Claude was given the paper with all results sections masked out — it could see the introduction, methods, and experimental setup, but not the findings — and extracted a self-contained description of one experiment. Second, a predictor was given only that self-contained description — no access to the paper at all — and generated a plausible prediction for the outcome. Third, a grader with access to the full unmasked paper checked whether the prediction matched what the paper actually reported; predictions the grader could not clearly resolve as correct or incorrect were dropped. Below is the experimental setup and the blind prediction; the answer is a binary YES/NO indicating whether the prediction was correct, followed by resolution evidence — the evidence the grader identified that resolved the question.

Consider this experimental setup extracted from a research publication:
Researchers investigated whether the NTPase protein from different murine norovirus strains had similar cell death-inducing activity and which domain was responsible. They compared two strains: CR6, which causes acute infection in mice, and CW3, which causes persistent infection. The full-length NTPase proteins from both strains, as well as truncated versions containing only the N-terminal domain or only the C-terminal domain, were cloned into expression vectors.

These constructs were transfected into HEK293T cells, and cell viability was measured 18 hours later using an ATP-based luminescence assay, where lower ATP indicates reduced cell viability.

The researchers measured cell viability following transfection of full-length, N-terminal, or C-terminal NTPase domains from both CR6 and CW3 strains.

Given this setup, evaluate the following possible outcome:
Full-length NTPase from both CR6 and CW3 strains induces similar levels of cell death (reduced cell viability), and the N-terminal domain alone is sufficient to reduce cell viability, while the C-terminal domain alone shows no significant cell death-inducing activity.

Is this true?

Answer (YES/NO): YES